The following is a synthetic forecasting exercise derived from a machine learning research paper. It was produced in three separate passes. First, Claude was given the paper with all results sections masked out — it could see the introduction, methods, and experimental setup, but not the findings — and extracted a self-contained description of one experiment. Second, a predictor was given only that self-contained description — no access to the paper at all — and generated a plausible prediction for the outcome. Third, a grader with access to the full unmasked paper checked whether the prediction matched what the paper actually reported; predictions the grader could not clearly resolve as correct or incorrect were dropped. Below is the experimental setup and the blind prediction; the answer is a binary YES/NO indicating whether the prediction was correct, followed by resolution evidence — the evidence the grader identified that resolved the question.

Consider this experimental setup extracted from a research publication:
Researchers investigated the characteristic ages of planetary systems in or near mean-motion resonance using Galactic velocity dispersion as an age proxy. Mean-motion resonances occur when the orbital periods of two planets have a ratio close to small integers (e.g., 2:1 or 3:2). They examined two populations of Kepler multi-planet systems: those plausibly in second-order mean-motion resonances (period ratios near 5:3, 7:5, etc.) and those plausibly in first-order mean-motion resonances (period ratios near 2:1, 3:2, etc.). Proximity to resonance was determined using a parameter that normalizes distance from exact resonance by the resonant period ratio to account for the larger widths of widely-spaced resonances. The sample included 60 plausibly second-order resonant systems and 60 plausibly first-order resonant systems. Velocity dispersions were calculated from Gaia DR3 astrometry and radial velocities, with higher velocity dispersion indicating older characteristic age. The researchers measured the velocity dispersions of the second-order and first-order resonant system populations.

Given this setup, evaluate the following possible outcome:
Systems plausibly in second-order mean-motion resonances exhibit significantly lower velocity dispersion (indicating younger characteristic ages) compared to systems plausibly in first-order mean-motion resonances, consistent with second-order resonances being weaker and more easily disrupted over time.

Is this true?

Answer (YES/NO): NO